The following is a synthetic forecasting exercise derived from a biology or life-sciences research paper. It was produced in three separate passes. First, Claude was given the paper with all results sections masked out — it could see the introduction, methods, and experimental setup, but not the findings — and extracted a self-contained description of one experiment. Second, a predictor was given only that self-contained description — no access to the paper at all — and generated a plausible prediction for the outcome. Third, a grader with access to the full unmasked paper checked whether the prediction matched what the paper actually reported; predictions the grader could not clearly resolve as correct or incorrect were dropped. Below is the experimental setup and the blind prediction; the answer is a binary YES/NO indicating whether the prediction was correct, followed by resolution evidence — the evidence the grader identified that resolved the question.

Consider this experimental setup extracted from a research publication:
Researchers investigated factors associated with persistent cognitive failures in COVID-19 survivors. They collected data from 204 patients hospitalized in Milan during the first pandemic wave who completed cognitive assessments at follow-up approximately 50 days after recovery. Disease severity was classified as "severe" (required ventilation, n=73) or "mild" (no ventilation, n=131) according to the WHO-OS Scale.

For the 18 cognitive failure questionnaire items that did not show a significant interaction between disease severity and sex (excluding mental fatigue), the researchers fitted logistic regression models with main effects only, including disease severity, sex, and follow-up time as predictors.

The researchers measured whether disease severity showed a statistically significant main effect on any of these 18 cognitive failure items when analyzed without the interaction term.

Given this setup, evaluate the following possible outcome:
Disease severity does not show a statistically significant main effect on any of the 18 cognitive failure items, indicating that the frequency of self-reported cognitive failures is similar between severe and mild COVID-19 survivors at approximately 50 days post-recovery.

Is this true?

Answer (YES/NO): YES